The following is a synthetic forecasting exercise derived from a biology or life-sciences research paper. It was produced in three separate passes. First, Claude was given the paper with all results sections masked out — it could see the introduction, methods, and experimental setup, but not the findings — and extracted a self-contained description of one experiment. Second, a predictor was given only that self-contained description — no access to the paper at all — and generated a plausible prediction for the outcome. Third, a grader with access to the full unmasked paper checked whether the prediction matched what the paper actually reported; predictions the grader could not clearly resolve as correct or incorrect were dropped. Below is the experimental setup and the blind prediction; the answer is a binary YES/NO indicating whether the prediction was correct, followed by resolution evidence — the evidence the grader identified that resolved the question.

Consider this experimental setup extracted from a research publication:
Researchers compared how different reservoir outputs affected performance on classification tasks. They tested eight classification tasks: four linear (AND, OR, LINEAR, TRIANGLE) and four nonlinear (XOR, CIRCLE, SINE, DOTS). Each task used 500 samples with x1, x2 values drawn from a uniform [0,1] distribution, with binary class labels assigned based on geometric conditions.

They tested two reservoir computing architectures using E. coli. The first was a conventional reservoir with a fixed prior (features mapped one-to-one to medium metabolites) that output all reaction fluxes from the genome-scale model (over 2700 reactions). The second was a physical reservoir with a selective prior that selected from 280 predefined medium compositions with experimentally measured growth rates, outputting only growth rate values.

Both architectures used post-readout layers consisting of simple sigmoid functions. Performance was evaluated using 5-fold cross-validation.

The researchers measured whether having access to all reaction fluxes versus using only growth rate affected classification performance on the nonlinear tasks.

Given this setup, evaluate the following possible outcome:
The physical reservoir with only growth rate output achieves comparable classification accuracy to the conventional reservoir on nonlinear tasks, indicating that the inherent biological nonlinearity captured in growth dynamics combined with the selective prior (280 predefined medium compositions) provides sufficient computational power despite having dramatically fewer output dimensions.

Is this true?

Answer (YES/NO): YES